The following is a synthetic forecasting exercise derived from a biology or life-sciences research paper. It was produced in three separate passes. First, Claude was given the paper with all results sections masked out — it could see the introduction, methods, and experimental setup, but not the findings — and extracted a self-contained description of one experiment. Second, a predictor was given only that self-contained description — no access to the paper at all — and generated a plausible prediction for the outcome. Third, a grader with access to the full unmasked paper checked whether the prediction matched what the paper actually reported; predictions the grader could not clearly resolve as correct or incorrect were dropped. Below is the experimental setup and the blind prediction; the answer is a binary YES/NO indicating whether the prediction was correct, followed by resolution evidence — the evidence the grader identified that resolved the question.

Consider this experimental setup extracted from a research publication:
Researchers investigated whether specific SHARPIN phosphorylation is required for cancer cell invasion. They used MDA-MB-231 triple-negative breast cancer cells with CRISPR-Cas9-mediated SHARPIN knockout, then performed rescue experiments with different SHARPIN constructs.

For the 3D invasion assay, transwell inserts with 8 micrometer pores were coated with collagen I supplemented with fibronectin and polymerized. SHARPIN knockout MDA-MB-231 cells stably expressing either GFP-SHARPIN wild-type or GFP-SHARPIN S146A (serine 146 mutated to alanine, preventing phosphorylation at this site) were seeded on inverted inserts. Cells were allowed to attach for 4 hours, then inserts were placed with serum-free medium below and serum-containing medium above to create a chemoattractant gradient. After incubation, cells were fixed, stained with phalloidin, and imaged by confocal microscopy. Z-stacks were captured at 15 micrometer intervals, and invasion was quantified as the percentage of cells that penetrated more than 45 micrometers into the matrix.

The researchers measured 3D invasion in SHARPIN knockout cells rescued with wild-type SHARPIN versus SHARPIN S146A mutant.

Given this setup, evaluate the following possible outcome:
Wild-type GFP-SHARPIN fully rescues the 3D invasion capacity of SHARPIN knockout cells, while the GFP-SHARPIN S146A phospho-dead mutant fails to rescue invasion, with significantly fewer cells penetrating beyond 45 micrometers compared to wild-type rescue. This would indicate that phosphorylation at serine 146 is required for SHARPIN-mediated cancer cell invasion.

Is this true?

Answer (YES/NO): YES